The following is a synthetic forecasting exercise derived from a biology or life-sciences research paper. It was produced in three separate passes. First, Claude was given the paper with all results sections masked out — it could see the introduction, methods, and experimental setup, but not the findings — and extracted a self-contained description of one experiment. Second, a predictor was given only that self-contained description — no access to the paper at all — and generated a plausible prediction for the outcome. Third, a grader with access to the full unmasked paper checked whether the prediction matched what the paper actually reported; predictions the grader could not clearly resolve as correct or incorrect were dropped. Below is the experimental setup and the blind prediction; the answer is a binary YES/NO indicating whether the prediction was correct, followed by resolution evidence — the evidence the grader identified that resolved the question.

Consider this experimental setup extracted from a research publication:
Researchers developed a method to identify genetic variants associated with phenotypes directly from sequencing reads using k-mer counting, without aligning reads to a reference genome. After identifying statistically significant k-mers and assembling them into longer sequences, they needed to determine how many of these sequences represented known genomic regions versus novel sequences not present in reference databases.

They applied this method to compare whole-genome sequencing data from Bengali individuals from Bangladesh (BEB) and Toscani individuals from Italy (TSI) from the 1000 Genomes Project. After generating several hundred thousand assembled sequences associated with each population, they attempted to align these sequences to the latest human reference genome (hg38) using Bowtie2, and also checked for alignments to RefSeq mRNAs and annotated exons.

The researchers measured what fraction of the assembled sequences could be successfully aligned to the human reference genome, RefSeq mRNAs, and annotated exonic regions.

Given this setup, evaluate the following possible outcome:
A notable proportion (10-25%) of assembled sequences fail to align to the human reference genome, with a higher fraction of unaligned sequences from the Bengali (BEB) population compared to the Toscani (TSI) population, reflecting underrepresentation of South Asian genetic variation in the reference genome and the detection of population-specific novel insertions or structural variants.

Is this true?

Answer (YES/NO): NO